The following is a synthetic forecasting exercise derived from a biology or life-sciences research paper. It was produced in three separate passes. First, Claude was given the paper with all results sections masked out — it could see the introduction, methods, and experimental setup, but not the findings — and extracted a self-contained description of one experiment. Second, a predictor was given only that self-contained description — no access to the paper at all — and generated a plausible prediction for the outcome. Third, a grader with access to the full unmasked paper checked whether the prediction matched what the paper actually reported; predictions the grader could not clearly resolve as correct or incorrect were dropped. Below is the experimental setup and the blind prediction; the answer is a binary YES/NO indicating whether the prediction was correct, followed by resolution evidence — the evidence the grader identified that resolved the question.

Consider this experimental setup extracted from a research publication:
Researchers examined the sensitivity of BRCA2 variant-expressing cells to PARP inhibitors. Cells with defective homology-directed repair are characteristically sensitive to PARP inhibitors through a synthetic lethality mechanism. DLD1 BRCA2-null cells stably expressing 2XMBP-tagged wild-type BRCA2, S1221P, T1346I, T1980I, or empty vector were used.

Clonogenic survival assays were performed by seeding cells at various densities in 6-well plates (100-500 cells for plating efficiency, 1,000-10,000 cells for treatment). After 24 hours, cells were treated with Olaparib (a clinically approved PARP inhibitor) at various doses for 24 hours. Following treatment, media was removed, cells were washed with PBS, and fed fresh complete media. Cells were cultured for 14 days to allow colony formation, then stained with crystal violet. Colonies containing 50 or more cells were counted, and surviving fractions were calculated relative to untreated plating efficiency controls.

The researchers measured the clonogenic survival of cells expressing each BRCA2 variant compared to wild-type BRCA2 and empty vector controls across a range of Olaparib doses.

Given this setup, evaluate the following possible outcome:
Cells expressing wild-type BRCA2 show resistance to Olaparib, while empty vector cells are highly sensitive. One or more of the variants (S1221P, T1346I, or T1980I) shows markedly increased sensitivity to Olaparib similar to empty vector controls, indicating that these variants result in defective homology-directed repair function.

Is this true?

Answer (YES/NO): NO